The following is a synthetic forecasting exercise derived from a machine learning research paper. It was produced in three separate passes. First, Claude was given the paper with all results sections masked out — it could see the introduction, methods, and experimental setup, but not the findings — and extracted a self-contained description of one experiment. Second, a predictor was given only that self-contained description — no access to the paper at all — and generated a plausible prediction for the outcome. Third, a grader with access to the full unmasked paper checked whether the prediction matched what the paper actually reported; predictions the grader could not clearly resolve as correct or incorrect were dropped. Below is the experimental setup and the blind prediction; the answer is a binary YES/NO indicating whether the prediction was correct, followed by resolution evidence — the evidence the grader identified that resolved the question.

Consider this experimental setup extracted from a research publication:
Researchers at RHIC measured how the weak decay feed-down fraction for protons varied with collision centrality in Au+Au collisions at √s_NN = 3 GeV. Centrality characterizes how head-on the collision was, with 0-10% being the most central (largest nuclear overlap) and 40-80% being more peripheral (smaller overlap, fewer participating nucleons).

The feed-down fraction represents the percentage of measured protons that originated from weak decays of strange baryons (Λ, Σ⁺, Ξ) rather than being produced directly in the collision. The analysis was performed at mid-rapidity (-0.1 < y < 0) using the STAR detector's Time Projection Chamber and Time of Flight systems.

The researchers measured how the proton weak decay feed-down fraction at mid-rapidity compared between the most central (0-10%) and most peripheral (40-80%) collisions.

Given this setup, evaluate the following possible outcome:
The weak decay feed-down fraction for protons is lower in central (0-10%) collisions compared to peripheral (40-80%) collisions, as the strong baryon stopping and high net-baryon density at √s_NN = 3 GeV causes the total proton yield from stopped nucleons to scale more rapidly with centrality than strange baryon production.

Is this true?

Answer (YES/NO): NO